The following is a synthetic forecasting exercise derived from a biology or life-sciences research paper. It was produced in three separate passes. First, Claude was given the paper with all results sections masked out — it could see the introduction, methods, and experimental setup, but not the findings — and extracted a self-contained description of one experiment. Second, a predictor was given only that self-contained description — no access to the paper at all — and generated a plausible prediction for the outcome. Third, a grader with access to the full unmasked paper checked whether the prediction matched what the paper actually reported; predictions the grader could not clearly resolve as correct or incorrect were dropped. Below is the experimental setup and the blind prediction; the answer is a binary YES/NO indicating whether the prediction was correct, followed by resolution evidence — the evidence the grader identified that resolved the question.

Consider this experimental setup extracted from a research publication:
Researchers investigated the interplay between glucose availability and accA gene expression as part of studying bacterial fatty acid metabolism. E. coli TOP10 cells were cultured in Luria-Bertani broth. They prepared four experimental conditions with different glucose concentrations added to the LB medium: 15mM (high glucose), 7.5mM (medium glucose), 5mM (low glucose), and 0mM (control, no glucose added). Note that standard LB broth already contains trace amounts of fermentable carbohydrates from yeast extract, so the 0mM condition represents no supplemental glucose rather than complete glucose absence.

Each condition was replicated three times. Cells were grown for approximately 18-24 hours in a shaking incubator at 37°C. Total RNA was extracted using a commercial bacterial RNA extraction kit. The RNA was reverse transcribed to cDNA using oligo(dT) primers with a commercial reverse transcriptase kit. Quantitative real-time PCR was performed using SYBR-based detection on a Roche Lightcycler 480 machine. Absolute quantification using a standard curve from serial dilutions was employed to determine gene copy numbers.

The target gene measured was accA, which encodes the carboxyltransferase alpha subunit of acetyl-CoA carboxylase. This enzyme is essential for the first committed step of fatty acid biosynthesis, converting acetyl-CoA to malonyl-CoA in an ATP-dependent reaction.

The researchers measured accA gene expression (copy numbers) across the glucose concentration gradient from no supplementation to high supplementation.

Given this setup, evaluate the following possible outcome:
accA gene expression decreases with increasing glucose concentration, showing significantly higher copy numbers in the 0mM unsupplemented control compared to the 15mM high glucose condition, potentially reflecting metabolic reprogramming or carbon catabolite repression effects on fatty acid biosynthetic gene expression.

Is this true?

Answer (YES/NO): NO